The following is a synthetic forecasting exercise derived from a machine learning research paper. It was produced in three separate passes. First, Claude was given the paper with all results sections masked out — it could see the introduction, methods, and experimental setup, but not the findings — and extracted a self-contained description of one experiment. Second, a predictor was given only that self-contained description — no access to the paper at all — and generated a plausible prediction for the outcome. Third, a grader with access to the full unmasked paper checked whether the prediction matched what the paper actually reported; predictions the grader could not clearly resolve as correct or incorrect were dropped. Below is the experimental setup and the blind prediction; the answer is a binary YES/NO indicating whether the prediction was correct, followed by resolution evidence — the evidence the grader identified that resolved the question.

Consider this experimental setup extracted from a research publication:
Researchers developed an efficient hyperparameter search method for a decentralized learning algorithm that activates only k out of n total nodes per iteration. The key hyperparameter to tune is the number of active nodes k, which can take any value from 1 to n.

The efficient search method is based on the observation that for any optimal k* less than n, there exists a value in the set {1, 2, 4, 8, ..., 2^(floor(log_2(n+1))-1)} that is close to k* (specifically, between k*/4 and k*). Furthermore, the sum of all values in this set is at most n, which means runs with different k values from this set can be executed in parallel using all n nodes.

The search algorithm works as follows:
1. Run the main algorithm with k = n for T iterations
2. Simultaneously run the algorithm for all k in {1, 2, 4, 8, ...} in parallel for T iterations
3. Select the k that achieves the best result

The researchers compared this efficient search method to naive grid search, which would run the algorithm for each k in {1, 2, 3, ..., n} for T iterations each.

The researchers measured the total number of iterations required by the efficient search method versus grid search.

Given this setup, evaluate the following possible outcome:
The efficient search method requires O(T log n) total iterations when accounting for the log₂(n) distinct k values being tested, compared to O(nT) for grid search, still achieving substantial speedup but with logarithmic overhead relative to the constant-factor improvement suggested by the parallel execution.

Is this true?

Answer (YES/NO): NO